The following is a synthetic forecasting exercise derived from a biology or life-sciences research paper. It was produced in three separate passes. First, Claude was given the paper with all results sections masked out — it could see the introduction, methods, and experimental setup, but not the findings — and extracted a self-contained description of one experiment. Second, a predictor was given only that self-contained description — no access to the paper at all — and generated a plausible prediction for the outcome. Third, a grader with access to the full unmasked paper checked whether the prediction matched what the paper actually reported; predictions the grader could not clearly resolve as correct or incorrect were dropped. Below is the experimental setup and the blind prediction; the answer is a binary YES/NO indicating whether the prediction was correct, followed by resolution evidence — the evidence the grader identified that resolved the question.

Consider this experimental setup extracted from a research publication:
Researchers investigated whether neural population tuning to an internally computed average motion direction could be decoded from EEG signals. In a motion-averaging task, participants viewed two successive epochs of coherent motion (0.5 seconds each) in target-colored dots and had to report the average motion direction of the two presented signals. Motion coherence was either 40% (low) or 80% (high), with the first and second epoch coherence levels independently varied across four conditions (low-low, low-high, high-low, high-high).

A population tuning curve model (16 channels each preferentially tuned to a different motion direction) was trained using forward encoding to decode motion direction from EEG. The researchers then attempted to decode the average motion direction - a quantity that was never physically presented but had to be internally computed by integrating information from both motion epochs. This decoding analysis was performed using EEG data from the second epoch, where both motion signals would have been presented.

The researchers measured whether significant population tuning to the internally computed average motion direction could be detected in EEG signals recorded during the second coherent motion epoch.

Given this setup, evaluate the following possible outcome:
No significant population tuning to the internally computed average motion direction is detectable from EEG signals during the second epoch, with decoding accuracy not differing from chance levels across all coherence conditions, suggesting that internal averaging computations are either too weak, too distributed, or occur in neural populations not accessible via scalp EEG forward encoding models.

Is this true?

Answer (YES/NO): NO